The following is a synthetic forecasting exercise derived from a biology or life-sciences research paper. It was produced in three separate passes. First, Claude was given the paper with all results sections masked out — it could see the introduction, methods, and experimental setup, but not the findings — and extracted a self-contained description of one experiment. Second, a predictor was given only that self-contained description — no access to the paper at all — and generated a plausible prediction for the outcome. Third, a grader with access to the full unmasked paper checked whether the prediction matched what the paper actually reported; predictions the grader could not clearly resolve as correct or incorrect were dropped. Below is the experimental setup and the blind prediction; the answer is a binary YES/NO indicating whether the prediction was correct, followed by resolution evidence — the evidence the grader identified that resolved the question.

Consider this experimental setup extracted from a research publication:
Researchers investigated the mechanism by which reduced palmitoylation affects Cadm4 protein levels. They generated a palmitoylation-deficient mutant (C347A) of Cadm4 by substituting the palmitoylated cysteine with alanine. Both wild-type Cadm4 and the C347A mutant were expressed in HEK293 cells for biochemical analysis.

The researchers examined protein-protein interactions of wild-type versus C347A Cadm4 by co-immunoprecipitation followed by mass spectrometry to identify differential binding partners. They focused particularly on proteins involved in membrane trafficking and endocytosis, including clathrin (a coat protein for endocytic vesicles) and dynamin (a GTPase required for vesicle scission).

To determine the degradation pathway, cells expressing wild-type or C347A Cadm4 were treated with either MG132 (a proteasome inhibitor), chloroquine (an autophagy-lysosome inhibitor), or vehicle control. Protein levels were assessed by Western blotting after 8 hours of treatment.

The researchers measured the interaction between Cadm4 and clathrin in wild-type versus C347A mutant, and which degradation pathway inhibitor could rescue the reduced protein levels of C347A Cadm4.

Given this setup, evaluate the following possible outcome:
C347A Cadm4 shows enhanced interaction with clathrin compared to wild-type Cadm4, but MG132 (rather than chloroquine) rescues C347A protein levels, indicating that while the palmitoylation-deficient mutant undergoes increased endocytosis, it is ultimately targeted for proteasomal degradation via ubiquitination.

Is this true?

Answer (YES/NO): NO